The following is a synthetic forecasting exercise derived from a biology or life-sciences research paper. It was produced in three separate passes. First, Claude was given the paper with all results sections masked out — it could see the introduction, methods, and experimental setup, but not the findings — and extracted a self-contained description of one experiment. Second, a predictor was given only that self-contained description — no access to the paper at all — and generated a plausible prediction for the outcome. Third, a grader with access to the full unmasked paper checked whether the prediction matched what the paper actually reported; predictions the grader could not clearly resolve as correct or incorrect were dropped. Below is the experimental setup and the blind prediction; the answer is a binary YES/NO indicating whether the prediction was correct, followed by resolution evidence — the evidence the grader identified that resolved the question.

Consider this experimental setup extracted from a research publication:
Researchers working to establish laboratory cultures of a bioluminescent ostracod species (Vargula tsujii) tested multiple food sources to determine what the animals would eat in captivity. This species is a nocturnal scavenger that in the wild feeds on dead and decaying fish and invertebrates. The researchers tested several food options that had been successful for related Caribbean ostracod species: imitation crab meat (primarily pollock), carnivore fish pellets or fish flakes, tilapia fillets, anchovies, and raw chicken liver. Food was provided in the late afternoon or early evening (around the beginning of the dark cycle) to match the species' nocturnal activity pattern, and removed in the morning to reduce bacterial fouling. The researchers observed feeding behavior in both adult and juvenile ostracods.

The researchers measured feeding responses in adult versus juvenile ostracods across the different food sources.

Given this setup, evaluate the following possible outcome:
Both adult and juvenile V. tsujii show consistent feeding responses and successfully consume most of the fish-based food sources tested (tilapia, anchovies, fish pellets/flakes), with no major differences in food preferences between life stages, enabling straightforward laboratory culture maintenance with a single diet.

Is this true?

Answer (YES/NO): NO